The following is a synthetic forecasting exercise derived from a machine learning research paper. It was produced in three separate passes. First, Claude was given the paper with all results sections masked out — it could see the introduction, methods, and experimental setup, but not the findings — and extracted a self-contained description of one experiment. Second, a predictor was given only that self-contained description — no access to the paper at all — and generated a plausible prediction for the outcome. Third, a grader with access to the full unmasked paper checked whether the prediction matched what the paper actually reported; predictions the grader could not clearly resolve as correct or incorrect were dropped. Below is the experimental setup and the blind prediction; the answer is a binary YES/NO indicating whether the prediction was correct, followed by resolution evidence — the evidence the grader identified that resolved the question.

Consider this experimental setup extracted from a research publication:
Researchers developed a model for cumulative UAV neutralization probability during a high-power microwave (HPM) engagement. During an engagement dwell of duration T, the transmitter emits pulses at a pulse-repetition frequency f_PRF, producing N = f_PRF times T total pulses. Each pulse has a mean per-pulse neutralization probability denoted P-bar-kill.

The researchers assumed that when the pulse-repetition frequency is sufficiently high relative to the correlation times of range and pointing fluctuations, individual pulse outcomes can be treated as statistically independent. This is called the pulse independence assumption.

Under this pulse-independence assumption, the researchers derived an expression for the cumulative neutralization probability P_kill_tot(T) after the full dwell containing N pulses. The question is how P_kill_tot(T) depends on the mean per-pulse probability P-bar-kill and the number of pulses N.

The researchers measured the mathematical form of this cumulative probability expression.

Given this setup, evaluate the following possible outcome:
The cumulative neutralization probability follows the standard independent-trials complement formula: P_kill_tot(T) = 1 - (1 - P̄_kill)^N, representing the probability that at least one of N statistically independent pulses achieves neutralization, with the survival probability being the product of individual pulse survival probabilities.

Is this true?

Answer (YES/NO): YES